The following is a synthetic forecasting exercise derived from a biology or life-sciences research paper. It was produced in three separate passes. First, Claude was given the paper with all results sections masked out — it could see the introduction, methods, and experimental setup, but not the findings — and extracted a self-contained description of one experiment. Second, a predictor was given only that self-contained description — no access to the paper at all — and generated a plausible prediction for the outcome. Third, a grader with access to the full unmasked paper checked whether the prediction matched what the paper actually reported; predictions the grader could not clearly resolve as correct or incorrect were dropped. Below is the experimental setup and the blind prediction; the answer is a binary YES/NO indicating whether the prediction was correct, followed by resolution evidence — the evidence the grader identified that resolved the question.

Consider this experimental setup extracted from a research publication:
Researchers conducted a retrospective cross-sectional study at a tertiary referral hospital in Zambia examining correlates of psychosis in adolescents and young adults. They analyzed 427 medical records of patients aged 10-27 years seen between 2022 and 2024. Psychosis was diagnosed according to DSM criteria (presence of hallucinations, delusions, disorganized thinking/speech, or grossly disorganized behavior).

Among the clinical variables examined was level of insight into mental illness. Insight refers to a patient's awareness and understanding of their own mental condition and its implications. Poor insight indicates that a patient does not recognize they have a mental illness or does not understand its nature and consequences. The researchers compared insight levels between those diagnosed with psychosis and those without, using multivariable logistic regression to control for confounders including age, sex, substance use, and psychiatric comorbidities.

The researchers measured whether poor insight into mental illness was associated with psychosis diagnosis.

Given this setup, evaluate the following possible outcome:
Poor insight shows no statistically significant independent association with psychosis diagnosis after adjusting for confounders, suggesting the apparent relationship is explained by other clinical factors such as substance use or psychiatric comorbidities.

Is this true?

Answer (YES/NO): NO